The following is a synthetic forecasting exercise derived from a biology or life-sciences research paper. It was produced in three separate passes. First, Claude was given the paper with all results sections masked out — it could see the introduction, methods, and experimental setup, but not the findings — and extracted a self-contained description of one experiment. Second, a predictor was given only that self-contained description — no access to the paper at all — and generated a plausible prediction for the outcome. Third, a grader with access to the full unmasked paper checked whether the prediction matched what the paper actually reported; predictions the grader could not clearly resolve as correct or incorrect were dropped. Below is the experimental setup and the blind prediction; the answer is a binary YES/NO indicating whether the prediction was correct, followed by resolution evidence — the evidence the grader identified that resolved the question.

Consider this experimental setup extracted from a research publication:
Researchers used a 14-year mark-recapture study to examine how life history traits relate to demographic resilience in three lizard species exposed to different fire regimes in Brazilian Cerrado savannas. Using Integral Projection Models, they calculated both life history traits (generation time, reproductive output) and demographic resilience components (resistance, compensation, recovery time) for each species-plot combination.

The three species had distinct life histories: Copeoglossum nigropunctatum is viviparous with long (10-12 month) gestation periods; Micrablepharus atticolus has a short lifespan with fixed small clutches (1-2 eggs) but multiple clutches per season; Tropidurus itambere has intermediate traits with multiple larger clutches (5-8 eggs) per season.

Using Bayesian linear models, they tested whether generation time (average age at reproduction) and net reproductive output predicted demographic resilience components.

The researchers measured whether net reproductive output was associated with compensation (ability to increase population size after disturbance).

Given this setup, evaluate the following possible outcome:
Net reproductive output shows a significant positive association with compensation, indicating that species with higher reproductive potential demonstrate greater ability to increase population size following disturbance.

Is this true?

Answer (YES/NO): NO